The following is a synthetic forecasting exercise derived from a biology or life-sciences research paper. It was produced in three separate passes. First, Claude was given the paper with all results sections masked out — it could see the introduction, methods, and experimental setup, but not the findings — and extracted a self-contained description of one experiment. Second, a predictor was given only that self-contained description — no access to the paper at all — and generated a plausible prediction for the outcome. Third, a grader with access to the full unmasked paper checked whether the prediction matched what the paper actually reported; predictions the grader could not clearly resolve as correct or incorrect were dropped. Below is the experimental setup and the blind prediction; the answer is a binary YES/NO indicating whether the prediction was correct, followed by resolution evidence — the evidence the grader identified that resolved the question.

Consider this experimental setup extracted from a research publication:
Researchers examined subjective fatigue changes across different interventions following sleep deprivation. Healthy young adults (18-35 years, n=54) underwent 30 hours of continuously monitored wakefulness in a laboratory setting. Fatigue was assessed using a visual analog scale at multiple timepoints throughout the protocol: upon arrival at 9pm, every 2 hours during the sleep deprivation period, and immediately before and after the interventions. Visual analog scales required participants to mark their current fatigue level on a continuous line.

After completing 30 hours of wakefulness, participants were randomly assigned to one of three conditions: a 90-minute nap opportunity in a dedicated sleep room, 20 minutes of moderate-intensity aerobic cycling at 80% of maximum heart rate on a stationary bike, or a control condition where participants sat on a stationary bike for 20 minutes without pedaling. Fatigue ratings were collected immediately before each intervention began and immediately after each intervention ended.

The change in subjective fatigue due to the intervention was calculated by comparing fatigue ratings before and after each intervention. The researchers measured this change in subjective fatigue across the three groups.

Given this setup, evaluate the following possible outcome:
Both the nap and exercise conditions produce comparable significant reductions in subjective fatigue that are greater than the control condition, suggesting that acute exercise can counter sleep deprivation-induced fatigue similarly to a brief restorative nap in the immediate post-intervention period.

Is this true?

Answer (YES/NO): NO